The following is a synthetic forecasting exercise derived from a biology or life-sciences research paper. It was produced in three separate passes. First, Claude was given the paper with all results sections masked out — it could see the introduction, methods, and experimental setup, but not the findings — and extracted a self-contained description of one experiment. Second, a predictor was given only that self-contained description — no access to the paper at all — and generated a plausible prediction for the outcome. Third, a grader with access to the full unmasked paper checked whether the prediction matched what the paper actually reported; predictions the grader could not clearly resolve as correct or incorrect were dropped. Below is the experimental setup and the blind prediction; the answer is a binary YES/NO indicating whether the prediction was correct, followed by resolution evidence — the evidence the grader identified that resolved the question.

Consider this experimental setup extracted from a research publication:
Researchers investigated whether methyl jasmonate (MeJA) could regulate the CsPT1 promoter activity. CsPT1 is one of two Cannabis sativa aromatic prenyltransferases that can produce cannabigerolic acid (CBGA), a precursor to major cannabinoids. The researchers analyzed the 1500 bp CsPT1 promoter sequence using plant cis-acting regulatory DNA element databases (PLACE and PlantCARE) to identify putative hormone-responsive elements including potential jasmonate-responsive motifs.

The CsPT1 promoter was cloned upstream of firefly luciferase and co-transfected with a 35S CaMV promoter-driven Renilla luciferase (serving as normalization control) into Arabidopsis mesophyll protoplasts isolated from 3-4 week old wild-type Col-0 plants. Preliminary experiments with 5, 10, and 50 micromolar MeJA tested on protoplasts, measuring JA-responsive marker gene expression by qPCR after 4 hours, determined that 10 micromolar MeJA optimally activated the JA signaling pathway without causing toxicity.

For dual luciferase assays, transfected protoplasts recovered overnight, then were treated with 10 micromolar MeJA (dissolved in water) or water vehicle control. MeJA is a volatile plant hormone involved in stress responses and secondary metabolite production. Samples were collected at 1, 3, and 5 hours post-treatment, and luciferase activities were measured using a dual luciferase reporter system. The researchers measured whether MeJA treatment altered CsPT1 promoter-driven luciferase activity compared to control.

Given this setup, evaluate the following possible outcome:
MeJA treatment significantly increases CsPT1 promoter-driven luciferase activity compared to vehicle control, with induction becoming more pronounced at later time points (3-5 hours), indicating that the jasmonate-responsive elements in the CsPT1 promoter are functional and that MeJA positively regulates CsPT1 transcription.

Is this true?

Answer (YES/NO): NO